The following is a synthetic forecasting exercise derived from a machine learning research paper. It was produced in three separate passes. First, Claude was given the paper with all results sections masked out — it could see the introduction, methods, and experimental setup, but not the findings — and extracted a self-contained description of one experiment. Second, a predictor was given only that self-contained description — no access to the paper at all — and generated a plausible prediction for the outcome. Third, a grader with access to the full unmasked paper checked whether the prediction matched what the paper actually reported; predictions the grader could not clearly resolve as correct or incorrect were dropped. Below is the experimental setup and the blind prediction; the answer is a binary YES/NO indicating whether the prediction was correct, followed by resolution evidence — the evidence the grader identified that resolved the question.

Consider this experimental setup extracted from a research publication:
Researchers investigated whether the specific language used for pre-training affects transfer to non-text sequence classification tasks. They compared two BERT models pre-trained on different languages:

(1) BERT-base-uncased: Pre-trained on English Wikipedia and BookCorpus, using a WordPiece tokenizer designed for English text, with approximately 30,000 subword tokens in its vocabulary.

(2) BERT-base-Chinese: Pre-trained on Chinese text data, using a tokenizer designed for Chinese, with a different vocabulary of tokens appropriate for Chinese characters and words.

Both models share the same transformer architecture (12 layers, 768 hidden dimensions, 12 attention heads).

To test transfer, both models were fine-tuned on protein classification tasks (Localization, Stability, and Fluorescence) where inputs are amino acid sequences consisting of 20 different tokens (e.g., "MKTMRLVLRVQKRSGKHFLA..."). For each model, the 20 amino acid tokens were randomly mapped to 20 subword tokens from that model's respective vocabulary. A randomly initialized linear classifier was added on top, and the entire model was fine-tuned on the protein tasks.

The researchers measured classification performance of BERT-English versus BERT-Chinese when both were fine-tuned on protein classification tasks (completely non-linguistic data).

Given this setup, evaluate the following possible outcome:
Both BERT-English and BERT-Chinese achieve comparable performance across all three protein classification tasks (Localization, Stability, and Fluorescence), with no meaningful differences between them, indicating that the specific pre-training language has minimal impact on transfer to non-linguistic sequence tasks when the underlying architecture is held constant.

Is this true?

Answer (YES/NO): YES